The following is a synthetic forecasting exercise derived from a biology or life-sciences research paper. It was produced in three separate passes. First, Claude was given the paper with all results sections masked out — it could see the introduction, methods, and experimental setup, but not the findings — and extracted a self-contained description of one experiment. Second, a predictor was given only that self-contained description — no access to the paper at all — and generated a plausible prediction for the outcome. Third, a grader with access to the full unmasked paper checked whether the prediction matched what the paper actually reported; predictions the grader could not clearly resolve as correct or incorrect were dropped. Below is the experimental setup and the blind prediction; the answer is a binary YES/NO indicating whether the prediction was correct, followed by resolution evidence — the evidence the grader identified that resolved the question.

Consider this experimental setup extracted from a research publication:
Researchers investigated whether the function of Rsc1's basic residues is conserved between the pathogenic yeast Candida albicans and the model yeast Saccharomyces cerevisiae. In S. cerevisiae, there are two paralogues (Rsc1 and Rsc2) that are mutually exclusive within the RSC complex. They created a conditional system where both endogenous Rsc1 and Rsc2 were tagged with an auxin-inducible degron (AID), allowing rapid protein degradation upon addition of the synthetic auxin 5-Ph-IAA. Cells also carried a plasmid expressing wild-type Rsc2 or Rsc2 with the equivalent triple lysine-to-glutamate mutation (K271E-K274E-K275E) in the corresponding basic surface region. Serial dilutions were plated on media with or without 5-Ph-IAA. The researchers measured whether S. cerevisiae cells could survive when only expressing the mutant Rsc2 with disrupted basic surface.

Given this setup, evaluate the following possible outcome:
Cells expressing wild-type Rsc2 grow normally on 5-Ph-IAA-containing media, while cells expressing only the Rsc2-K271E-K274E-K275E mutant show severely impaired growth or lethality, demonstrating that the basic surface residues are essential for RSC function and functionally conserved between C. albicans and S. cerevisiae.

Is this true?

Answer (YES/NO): YES